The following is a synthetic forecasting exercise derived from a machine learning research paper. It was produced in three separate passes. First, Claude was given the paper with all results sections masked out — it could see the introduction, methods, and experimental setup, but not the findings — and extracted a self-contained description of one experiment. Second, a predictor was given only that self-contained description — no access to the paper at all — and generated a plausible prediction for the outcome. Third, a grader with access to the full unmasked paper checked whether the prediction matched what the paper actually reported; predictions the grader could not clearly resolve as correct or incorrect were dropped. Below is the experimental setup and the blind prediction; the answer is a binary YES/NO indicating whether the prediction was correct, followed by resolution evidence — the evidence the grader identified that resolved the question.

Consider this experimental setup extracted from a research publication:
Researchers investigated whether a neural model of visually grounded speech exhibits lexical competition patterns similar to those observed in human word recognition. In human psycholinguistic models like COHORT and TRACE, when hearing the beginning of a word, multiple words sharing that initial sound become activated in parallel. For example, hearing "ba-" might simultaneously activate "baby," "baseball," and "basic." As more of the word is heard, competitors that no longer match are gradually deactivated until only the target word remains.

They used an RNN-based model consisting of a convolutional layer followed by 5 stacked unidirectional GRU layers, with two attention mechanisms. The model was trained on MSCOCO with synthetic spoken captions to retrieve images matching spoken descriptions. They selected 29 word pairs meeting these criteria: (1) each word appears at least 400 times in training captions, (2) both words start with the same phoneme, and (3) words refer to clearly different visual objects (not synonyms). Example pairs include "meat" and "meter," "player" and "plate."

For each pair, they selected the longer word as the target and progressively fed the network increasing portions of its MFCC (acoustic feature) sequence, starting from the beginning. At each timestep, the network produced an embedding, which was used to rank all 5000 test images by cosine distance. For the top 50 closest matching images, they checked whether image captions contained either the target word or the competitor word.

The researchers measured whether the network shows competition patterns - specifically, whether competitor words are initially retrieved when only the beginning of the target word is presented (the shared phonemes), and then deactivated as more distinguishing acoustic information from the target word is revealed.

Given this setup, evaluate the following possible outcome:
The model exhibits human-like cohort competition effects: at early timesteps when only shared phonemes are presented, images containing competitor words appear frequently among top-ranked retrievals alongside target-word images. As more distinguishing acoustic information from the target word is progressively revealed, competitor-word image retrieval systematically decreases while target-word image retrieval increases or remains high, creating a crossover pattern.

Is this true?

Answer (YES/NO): NO